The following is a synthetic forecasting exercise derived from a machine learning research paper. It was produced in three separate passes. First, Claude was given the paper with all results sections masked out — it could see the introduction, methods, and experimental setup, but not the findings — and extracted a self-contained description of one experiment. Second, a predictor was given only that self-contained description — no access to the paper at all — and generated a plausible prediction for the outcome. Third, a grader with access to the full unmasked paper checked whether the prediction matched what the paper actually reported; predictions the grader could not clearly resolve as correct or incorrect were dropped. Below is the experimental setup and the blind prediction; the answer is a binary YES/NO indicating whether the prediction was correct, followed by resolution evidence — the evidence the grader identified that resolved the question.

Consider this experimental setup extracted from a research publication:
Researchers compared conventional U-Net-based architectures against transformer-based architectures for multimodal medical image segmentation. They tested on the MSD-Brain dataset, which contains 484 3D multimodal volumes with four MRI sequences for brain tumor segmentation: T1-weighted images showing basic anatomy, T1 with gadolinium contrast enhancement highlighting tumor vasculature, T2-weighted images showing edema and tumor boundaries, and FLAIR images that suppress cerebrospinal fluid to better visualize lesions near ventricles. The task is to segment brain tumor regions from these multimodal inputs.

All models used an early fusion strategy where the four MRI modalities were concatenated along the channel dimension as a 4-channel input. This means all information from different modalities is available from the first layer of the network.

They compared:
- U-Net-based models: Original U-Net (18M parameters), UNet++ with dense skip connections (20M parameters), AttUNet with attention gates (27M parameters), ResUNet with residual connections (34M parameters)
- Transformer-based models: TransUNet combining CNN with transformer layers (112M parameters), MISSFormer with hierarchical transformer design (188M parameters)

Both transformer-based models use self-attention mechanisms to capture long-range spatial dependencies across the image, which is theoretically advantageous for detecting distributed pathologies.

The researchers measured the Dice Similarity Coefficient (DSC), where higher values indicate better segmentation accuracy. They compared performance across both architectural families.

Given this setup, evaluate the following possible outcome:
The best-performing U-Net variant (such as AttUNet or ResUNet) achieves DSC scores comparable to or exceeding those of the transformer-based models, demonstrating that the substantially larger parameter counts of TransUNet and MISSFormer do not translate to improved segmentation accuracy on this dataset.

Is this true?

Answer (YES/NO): YES